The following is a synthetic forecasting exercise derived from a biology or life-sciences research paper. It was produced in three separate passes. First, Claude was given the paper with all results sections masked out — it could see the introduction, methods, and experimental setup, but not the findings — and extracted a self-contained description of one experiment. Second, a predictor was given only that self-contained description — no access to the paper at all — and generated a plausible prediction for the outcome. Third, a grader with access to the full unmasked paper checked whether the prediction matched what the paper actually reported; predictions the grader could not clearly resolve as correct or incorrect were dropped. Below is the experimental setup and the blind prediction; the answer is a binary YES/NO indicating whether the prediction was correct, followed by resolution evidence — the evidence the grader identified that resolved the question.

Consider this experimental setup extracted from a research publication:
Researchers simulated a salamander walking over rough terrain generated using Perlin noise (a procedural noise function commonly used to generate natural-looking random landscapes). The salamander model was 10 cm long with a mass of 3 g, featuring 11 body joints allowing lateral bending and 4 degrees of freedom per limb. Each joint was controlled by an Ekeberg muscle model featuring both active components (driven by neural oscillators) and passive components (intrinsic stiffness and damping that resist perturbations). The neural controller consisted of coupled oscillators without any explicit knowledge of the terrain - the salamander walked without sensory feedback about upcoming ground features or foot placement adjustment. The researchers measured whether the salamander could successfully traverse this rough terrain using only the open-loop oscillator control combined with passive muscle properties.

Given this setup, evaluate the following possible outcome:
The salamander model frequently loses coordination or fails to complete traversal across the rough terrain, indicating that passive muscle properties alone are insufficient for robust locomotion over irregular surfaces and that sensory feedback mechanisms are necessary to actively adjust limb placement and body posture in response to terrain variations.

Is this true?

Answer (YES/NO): NO